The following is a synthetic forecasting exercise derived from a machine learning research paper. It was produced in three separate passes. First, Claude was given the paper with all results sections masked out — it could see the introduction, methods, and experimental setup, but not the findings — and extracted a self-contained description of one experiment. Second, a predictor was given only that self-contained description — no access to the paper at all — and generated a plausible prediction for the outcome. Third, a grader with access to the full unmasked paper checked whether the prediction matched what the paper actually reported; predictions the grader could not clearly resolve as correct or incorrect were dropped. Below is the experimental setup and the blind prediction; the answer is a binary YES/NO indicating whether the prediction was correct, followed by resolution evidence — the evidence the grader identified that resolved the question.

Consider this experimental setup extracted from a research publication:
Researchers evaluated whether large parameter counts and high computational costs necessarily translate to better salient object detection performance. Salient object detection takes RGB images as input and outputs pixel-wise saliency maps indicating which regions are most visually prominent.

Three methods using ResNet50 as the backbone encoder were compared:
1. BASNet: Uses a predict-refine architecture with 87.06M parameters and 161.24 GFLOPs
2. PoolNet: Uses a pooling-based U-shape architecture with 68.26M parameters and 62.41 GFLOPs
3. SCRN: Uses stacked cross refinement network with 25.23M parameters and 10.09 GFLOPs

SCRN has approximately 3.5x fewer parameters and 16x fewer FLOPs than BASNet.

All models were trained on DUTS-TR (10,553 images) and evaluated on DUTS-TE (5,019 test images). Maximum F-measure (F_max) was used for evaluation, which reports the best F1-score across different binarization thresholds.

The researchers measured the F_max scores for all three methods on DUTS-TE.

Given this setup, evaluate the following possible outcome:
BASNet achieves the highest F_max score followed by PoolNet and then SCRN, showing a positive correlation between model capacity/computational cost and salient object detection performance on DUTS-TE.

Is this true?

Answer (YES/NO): NO